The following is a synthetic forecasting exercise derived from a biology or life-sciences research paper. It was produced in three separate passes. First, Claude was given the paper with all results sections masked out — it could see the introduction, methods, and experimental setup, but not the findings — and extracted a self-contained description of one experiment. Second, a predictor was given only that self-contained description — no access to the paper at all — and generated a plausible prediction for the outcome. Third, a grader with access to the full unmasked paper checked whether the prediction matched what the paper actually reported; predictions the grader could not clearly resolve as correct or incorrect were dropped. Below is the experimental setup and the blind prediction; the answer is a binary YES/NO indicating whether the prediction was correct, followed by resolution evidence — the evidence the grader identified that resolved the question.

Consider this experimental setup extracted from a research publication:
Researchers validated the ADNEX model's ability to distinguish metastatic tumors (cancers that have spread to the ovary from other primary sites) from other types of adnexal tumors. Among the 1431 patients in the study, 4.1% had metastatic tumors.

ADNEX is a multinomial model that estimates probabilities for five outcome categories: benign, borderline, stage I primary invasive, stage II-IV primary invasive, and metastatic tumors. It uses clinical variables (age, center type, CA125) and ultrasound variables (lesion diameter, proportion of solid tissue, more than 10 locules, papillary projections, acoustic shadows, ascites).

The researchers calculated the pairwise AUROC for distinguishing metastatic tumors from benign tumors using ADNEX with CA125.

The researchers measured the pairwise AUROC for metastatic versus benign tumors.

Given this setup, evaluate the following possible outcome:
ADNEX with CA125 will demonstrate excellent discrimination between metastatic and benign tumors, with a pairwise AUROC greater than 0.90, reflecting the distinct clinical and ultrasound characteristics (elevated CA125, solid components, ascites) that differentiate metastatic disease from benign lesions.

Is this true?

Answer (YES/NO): YES